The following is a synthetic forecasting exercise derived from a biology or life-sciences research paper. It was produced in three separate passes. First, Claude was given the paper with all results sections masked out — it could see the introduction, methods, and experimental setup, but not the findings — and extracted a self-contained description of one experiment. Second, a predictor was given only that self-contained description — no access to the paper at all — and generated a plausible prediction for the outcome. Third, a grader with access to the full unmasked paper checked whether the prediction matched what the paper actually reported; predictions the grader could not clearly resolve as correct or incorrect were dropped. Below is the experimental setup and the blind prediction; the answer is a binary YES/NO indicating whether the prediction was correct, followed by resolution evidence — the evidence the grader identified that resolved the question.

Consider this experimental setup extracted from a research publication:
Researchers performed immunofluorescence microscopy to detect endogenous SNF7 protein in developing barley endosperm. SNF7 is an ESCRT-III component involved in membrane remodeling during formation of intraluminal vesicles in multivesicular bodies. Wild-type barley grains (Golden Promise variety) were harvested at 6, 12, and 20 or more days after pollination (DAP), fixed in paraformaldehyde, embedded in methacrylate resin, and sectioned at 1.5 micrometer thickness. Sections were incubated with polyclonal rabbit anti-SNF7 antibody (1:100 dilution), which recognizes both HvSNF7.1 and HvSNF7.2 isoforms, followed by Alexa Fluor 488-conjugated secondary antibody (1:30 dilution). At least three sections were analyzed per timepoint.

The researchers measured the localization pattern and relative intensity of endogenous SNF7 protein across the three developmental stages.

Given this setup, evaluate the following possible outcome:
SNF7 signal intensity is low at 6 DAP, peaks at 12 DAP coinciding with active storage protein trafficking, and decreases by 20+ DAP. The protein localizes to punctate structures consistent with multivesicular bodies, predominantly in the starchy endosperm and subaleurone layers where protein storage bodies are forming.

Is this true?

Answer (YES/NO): NO